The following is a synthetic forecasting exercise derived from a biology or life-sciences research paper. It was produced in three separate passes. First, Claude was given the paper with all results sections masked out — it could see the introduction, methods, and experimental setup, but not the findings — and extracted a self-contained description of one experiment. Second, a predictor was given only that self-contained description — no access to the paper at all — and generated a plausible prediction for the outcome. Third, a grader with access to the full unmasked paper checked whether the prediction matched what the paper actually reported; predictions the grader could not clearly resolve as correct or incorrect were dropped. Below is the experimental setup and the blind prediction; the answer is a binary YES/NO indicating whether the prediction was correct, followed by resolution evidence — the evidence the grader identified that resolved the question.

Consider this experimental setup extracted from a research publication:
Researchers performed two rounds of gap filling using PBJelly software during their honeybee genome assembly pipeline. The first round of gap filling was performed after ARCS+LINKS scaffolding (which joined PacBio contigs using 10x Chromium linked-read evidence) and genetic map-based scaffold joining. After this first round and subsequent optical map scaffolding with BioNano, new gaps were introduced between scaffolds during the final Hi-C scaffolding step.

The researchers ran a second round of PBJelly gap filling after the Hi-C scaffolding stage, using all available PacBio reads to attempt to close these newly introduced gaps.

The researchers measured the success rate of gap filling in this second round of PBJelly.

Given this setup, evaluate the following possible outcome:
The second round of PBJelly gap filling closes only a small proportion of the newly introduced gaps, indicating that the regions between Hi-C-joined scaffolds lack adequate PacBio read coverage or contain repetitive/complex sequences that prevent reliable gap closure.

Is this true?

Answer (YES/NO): YES